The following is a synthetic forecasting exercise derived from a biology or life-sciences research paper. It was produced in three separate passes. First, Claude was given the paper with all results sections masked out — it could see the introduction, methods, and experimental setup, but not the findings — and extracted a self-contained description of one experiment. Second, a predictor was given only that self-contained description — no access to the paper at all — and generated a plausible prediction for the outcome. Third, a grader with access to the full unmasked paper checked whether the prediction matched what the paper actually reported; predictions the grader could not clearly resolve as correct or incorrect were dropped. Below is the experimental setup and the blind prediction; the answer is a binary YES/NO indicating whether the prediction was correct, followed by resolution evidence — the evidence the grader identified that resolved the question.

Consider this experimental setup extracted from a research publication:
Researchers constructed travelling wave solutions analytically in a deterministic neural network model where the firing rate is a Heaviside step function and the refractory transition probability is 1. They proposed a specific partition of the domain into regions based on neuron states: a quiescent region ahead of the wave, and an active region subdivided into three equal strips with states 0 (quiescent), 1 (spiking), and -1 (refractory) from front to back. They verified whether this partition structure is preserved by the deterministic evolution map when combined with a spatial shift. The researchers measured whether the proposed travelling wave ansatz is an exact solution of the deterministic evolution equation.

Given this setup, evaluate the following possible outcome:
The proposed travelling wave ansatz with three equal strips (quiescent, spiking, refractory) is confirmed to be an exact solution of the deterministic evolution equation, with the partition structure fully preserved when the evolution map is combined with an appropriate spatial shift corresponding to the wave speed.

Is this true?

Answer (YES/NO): YES